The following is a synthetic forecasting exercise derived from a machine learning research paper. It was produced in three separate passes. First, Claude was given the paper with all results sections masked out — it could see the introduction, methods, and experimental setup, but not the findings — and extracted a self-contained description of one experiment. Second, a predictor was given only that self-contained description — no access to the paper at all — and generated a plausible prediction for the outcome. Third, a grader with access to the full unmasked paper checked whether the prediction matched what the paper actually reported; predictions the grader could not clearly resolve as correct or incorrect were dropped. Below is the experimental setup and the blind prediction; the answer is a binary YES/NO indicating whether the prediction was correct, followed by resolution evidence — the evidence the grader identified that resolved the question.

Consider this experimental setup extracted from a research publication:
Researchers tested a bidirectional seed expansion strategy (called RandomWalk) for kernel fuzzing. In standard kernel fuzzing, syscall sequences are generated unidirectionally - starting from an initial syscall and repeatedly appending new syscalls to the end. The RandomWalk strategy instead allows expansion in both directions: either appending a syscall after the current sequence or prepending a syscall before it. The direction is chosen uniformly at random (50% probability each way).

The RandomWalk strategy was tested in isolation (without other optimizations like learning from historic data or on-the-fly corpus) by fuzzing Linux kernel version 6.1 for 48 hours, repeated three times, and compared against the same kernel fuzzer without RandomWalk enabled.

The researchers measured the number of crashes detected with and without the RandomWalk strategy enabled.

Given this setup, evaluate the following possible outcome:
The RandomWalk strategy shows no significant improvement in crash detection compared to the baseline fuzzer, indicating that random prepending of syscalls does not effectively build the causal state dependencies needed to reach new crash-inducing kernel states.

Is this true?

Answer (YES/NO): NO